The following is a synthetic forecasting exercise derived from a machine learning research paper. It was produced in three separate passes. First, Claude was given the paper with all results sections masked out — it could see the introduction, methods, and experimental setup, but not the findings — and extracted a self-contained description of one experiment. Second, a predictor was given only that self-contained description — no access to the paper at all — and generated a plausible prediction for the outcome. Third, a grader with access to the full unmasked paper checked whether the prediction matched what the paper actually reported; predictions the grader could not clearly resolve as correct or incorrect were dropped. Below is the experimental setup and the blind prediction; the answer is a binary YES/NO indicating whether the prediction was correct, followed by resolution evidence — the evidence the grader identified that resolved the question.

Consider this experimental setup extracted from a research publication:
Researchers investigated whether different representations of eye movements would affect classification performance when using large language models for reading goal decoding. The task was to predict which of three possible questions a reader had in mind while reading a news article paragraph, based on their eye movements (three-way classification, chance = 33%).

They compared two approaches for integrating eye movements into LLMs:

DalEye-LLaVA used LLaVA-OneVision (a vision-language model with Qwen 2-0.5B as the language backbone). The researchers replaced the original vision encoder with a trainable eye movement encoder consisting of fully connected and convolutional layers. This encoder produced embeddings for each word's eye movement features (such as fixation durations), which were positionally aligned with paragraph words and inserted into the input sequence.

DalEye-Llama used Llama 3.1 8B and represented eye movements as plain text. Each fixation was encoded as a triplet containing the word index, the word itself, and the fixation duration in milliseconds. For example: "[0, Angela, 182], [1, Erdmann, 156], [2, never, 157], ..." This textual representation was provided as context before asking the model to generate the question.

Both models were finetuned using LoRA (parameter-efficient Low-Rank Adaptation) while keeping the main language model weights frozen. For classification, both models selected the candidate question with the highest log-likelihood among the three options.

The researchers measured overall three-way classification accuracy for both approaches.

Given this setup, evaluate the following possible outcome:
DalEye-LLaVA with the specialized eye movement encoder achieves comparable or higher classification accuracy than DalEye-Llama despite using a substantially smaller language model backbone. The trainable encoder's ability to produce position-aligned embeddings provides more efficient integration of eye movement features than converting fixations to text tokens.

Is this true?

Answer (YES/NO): NO